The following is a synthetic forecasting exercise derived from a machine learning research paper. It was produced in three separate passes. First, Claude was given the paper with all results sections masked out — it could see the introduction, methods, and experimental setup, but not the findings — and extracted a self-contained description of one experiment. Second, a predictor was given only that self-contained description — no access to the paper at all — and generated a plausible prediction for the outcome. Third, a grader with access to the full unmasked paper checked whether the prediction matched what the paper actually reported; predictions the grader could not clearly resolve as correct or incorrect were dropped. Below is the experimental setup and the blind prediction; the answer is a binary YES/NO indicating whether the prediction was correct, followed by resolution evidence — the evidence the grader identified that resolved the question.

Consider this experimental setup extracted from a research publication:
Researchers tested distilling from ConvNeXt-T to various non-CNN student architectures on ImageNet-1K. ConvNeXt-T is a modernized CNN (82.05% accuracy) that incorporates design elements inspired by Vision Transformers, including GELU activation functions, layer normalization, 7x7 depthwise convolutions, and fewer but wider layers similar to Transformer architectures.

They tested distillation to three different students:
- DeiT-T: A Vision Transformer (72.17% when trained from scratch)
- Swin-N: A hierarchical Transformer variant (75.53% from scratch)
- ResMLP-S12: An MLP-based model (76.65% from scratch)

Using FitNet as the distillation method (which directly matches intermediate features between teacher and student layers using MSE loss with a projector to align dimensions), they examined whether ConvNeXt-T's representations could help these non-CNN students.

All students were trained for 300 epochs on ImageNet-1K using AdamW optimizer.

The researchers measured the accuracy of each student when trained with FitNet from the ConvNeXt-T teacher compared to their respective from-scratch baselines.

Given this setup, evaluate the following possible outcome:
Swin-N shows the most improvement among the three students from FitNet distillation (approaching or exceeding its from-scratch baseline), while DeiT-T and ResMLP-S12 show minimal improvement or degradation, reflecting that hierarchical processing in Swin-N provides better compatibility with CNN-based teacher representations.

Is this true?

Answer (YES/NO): NO